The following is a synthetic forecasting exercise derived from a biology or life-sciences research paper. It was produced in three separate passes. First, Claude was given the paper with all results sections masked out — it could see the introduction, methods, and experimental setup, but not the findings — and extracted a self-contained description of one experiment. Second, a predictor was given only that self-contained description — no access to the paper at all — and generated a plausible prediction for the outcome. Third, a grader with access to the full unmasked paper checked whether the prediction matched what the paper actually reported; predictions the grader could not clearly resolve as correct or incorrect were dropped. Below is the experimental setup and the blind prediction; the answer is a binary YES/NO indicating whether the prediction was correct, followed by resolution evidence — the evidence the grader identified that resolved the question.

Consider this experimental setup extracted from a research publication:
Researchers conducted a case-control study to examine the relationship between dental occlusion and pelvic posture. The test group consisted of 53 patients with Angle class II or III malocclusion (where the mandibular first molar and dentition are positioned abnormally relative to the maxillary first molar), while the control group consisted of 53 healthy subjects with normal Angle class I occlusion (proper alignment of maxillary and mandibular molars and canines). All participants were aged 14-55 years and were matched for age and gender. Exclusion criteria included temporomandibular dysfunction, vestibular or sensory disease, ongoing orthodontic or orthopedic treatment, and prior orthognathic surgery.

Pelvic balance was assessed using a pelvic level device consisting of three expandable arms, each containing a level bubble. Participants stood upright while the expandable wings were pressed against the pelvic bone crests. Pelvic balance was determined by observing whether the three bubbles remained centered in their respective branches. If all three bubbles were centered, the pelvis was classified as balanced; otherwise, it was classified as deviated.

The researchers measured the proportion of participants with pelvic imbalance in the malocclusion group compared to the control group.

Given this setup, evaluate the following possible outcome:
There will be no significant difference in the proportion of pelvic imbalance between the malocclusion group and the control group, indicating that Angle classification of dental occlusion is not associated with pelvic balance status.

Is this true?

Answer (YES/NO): NO